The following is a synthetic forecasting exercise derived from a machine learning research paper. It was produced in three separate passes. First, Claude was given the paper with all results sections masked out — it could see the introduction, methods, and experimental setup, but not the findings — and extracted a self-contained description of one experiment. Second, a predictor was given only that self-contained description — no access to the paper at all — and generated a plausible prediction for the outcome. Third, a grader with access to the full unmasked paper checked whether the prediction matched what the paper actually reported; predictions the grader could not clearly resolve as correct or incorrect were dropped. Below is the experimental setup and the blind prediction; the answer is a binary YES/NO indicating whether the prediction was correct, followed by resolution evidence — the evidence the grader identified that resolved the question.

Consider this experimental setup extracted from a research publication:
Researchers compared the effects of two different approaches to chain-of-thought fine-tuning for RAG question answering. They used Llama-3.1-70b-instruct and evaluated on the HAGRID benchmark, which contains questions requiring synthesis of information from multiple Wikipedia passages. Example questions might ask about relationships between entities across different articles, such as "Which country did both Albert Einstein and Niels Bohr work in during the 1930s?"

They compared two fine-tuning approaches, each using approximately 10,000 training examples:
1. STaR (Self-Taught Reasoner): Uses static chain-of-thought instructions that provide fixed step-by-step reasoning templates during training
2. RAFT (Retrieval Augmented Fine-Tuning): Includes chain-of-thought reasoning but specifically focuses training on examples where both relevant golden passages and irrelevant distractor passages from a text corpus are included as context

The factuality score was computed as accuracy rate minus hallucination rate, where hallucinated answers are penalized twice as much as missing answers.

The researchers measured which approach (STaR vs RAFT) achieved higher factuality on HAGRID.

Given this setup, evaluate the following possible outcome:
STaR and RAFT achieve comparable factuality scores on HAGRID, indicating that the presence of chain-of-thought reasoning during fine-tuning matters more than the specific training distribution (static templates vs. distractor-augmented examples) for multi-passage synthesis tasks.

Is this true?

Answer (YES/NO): NO